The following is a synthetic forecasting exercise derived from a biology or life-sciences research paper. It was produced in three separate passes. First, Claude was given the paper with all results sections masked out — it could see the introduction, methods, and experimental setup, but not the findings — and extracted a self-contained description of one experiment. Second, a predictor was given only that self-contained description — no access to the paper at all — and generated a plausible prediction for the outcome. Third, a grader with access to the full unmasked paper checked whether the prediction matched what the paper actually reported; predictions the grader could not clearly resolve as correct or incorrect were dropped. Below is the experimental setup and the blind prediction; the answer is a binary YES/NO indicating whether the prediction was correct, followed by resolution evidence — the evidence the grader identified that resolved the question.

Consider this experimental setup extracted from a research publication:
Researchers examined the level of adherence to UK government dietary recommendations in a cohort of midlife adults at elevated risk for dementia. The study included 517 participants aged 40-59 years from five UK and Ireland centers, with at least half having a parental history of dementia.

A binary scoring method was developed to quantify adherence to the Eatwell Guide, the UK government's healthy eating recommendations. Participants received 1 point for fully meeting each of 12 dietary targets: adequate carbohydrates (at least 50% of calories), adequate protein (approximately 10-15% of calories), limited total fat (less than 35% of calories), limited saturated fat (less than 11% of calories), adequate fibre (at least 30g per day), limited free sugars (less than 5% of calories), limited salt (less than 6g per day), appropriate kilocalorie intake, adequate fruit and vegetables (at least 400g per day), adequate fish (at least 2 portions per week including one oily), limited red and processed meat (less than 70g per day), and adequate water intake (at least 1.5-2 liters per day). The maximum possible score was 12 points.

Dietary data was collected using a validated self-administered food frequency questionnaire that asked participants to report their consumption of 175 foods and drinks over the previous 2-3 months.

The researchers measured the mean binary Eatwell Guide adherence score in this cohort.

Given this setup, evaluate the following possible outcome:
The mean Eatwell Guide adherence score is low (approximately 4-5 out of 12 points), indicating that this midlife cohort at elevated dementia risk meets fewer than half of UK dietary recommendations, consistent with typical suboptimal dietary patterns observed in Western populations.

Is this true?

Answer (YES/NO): YES